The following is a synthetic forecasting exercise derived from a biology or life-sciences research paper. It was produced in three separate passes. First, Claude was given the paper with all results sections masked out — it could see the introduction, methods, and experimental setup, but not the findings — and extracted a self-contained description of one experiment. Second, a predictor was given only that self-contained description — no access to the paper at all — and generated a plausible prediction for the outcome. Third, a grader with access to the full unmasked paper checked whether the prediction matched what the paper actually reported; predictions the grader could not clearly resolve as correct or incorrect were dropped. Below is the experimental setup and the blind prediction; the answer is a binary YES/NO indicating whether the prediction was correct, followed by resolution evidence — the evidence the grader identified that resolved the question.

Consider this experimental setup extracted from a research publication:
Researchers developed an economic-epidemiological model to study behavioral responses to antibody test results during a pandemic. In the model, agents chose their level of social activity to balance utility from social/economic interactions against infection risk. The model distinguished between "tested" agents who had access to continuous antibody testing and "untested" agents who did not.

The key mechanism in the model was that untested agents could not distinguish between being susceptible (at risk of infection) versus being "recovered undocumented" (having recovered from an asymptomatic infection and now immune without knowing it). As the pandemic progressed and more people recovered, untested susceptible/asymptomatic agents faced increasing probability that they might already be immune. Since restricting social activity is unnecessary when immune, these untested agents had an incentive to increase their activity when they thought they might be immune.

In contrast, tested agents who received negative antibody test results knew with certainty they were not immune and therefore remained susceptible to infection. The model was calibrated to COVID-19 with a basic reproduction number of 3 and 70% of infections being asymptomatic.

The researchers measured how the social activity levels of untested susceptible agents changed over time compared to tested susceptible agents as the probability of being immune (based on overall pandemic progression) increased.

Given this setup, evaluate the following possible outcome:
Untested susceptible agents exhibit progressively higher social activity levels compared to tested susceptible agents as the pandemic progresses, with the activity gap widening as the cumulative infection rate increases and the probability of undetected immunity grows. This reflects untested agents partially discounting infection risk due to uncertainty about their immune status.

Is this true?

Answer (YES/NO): YES